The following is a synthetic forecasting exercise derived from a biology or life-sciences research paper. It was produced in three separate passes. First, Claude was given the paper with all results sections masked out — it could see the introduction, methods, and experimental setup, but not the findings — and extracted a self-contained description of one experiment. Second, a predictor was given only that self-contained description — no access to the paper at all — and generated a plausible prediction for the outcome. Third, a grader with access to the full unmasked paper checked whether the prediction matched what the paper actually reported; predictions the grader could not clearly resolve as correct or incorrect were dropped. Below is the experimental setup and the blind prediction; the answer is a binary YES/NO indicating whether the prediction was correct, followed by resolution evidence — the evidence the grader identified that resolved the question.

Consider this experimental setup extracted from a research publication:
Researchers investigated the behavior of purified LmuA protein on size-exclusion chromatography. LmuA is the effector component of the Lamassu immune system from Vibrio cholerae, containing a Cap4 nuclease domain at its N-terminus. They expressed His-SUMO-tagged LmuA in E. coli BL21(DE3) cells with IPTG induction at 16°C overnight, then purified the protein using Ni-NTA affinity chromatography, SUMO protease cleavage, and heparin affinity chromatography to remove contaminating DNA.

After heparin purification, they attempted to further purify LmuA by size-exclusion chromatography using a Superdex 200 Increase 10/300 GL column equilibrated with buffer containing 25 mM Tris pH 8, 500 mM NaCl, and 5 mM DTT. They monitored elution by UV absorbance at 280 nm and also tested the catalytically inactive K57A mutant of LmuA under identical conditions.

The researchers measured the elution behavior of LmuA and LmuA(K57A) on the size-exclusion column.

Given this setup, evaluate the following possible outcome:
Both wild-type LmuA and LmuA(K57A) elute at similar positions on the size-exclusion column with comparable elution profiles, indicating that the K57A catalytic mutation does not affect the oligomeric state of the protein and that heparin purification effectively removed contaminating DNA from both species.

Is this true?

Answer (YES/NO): NO